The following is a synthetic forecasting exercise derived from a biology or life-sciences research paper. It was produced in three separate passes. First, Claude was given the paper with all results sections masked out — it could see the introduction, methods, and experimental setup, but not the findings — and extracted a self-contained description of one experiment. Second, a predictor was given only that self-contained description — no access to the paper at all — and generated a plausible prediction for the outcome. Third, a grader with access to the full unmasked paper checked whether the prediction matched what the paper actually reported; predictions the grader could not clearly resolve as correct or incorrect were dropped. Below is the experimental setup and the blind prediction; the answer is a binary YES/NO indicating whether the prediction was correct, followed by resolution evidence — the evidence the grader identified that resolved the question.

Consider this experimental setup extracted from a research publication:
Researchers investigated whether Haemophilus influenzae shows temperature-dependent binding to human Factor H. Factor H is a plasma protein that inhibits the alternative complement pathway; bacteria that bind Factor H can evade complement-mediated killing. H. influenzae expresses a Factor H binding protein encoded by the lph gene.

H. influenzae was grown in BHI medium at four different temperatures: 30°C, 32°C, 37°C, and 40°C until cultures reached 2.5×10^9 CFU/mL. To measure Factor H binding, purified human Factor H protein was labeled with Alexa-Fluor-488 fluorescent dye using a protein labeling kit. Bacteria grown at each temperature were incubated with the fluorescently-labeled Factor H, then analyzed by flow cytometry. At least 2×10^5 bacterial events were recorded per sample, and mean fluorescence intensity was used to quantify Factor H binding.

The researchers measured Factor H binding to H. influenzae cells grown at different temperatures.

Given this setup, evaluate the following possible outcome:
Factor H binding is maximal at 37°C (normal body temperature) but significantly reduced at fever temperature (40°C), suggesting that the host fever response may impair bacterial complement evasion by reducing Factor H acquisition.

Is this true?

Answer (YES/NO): NO